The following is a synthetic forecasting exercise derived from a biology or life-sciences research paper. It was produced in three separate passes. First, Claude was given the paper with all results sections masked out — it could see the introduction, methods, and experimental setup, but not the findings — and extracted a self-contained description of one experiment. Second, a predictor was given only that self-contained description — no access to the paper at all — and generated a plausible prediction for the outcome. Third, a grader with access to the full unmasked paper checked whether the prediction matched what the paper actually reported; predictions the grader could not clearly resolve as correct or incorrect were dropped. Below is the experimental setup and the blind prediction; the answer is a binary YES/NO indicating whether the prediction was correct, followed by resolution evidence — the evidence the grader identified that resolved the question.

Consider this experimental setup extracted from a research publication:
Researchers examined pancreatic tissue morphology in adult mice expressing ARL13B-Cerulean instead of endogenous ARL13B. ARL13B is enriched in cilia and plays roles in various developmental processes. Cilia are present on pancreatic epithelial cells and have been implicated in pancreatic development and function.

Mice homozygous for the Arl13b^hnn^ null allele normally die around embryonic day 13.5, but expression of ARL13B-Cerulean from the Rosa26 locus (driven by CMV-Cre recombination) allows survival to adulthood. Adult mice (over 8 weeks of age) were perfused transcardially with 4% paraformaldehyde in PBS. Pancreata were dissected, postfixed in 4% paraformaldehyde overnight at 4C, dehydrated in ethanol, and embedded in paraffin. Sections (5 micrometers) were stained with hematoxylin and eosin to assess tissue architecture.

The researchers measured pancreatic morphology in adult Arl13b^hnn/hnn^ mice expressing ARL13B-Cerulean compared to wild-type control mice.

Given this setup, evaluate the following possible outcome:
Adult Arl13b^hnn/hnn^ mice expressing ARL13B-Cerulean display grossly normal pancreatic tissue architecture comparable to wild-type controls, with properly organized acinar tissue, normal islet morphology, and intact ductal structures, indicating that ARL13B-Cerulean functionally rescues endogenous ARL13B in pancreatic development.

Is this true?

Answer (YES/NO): NO